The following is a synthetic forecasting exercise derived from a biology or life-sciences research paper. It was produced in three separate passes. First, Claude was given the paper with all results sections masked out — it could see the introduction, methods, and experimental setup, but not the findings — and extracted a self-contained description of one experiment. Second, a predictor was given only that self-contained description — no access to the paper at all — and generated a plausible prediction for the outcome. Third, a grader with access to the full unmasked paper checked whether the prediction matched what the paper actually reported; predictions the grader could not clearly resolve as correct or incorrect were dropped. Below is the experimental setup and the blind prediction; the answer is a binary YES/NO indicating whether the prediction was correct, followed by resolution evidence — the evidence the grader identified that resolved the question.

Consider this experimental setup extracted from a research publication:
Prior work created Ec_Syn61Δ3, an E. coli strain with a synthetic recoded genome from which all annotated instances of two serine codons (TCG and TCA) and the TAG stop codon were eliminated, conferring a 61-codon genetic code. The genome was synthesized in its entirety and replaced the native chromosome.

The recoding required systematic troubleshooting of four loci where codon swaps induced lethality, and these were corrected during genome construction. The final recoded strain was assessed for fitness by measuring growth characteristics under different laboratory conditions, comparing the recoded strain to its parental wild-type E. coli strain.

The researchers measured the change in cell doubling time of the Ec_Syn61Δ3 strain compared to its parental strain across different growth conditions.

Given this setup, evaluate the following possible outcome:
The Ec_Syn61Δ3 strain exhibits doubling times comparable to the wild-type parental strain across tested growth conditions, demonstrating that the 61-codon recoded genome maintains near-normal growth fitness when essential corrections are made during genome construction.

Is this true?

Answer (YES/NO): NO